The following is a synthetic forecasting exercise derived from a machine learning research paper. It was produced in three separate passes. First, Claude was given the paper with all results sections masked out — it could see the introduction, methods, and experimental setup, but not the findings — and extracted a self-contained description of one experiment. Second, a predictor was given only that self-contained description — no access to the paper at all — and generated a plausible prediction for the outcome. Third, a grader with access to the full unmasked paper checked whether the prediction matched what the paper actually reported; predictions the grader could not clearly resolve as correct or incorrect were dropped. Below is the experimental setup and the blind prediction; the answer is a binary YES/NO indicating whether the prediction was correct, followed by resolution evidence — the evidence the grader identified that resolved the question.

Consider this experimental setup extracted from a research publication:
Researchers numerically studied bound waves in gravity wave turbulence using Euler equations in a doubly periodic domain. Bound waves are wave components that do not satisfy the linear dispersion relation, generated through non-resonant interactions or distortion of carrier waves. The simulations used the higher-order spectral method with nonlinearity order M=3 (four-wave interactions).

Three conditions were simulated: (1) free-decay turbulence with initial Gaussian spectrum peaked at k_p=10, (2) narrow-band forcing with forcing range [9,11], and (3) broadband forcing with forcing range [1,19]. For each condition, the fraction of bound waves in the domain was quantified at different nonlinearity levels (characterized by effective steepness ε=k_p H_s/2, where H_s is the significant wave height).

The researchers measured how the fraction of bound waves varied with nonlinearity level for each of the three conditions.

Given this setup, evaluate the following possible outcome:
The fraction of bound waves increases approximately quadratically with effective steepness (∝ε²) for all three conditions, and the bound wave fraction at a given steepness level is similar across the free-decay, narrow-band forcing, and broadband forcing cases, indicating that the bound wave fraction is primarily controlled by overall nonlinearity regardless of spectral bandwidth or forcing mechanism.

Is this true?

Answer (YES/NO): NO